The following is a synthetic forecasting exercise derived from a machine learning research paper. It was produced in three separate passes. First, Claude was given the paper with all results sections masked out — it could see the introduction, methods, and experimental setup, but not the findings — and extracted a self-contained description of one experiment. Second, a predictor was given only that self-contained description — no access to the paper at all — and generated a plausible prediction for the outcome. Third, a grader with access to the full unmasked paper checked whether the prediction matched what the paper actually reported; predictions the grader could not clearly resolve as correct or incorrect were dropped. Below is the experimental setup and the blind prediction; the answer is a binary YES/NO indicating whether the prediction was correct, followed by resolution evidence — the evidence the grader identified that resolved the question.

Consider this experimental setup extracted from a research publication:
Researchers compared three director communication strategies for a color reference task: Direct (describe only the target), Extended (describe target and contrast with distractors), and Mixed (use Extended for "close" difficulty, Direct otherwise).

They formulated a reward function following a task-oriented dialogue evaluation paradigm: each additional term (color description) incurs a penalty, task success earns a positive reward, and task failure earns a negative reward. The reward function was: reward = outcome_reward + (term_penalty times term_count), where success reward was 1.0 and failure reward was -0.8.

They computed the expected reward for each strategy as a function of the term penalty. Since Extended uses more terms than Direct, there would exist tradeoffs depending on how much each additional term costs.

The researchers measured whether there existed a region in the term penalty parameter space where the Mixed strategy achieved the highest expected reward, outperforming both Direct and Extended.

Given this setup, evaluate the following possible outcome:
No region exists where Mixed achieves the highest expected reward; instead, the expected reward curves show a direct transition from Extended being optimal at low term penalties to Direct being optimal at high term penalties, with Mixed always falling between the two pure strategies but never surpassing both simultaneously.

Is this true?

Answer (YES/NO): NO